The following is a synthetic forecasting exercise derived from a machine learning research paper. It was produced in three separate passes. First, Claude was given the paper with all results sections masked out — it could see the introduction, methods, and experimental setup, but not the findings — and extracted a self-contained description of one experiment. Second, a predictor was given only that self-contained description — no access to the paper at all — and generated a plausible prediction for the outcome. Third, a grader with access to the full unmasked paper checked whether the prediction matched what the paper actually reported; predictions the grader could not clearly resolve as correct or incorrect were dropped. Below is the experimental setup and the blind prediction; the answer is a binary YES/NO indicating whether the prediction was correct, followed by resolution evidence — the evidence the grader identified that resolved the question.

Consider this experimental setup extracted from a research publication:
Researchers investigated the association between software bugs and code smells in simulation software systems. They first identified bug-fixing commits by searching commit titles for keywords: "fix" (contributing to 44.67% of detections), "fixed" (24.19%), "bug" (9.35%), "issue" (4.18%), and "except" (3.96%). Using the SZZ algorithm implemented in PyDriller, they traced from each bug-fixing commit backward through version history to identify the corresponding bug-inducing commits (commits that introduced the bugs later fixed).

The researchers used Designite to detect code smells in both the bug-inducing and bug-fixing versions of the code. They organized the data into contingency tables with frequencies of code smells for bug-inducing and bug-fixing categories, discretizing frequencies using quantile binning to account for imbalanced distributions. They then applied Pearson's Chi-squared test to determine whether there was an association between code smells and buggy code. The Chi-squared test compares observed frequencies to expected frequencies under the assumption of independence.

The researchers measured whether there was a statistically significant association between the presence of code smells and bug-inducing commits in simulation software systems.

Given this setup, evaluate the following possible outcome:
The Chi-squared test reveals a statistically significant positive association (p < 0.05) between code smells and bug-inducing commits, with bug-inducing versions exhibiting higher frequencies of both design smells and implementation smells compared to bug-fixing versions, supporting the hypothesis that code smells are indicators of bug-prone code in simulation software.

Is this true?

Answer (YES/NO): NO